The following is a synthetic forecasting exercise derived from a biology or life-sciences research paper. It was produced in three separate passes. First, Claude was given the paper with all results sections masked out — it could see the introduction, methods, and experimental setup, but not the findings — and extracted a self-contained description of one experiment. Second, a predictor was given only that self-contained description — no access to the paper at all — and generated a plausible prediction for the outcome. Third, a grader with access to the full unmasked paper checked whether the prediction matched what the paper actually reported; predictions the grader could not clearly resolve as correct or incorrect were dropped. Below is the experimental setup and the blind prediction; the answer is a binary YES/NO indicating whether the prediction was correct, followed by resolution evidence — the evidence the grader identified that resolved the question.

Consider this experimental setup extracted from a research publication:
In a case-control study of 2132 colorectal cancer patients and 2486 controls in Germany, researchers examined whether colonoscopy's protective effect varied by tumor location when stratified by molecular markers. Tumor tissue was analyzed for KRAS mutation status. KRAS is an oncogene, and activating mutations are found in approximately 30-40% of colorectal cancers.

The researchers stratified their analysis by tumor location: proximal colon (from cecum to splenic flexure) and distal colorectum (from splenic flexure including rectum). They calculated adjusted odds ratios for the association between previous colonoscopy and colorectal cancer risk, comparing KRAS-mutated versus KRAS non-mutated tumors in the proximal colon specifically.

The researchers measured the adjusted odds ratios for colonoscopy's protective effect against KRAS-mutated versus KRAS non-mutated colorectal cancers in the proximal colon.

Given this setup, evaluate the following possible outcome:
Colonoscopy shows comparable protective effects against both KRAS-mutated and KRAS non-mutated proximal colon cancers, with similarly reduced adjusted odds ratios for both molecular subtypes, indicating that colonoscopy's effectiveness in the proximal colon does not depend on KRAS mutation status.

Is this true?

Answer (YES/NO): NO